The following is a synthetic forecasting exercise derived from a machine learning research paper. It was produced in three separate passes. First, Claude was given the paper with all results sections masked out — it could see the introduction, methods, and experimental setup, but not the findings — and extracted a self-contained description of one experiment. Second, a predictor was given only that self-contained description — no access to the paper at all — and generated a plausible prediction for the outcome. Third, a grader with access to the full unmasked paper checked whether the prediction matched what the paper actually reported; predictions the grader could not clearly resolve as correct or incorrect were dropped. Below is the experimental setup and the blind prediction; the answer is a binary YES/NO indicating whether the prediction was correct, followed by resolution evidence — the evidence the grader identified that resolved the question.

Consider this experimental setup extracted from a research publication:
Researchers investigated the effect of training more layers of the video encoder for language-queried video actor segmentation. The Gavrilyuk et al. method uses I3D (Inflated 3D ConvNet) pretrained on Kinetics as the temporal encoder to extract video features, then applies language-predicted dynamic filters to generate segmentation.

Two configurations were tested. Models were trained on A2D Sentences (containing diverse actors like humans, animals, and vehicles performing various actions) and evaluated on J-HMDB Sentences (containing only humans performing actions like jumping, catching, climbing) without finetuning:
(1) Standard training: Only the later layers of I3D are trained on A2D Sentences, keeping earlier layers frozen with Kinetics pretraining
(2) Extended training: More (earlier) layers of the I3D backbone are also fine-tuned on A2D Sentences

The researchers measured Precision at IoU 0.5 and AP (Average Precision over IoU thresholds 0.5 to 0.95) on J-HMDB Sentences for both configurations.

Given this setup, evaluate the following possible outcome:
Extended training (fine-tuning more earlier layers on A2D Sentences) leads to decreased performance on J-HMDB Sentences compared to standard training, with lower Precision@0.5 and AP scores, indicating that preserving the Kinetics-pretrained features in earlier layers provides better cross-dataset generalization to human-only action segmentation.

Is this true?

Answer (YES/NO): NO